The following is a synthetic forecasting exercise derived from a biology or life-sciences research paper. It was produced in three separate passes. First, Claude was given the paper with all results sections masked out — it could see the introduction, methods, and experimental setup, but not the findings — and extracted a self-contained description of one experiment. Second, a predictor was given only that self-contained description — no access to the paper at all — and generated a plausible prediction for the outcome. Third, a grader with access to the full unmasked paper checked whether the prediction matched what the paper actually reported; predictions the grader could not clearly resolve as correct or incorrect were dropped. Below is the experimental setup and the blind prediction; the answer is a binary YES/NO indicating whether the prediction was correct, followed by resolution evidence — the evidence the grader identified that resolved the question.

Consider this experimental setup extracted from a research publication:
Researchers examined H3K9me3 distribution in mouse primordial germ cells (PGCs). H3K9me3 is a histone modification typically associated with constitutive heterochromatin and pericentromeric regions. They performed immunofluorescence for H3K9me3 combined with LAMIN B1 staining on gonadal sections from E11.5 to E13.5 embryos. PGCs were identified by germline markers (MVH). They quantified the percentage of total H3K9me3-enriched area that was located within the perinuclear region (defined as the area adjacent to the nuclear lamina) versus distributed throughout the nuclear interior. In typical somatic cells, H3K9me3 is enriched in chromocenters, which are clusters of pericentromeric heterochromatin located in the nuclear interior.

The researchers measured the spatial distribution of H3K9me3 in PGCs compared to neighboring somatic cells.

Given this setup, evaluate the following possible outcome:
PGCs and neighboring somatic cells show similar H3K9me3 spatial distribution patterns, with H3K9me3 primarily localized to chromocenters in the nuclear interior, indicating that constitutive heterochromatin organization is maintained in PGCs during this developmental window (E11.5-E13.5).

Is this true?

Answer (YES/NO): NO